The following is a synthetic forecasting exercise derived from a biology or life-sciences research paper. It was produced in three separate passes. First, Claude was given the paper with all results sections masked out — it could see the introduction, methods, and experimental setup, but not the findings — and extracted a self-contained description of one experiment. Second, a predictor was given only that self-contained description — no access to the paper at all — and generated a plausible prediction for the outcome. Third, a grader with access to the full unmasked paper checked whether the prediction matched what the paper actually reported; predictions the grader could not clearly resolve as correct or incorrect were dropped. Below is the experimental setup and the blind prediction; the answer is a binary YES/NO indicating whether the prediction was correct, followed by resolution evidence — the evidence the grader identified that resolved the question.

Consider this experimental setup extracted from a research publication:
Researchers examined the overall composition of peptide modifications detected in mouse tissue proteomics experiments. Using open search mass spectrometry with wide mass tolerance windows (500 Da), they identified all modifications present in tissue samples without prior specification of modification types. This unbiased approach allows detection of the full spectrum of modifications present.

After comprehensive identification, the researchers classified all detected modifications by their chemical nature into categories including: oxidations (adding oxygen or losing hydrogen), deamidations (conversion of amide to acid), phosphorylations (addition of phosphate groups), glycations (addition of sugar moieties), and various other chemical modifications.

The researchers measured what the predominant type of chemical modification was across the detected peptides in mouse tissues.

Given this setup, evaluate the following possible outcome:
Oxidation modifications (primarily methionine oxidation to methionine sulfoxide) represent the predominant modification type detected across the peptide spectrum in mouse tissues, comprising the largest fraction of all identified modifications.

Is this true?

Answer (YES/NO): NO